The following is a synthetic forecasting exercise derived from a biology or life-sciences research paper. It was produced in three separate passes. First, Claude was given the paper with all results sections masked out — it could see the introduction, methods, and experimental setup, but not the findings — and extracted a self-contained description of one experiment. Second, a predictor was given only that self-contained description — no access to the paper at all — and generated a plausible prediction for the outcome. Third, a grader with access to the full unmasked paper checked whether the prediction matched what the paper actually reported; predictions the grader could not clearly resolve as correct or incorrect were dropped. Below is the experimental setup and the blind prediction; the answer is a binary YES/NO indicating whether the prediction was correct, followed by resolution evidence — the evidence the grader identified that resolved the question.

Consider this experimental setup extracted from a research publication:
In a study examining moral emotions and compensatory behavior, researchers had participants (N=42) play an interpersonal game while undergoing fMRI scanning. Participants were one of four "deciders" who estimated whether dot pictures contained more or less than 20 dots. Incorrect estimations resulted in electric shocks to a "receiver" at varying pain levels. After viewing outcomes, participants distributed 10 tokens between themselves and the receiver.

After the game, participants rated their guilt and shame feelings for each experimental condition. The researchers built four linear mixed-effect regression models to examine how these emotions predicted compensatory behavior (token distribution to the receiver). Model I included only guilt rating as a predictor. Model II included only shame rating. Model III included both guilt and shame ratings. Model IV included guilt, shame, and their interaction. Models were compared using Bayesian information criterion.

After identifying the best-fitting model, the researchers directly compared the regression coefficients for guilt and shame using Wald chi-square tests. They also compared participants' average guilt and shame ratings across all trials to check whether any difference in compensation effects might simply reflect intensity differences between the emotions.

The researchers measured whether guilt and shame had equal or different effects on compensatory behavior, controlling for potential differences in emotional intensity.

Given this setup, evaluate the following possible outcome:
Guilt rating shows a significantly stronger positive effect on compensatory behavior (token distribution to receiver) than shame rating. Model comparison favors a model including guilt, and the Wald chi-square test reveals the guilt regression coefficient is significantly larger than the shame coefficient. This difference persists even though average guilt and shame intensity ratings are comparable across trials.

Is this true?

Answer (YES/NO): YES